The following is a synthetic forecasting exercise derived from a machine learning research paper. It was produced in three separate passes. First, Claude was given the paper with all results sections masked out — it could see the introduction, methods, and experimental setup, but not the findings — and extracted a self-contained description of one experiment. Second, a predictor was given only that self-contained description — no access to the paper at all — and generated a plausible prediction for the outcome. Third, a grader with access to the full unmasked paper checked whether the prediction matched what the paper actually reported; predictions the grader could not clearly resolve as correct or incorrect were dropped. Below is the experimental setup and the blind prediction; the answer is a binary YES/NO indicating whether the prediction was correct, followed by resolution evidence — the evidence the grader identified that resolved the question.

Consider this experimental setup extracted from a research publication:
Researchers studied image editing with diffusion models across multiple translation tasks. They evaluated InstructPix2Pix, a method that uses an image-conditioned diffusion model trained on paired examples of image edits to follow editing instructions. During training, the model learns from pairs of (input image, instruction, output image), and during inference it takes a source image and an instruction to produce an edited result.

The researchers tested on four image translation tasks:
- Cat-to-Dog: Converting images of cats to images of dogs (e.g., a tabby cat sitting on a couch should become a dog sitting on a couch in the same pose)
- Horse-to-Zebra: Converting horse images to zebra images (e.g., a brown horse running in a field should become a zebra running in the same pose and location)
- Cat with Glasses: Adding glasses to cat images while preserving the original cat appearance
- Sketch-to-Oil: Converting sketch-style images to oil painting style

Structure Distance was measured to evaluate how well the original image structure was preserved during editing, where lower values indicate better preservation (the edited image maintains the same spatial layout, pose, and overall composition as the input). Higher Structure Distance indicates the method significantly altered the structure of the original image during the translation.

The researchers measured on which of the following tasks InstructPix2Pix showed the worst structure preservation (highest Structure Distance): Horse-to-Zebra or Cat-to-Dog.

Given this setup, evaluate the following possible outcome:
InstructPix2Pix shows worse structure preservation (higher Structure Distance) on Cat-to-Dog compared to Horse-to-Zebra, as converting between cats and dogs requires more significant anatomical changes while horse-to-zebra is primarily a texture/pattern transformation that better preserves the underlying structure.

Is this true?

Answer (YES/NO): NO